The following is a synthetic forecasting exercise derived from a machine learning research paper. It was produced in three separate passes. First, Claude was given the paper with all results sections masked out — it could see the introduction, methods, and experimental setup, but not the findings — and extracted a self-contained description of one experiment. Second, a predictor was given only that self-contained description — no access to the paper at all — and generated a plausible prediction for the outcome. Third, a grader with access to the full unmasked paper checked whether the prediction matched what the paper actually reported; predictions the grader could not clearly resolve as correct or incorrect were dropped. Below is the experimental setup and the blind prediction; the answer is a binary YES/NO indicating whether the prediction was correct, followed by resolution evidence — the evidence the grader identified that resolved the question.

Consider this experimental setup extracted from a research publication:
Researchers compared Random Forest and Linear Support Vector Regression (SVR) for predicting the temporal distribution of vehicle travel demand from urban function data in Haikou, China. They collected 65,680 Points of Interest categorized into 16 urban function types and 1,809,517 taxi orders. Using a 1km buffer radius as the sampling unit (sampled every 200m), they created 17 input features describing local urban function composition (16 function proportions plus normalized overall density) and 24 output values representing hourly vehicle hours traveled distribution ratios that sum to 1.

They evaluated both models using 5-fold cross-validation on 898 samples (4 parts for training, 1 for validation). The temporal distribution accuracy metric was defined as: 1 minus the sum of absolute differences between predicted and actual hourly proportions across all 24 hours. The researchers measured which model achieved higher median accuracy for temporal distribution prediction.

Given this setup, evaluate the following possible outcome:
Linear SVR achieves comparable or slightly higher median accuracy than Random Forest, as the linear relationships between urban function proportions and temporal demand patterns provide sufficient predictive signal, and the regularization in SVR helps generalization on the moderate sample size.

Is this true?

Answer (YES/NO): YES